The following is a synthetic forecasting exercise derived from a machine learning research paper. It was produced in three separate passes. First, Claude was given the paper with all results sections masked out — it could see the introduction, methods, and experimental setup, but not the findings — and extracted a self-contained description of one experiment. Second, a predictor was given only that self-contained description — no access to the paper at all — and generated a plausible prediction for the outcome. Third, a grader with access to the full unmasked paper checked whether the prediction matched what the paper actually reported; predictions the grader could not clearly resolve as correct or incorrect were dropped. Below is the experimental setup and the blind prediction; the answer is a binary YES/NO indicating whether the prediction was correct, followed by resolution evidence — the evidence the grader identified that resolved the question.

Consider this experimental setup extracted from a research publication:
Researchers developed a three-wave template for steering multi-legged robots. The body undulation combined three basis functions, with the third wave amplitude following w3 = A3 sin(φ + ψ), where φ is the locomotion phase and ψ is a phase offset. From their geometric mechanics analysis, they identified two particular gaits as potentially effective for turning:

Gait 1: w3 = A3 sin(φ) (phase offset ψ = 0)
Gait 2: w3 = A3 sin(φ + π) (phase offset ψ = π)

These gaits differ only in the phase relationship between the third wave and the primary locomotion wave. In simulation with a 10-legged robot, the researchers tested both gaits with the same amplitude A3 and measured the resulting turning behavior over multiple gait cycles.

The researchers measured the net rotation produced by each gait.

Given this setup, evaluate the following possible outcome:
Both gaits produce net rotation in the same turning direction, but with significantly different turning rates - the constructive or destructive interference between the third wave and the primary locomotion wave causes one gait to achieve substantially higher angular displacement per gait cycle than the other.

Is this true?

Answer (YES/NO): NO